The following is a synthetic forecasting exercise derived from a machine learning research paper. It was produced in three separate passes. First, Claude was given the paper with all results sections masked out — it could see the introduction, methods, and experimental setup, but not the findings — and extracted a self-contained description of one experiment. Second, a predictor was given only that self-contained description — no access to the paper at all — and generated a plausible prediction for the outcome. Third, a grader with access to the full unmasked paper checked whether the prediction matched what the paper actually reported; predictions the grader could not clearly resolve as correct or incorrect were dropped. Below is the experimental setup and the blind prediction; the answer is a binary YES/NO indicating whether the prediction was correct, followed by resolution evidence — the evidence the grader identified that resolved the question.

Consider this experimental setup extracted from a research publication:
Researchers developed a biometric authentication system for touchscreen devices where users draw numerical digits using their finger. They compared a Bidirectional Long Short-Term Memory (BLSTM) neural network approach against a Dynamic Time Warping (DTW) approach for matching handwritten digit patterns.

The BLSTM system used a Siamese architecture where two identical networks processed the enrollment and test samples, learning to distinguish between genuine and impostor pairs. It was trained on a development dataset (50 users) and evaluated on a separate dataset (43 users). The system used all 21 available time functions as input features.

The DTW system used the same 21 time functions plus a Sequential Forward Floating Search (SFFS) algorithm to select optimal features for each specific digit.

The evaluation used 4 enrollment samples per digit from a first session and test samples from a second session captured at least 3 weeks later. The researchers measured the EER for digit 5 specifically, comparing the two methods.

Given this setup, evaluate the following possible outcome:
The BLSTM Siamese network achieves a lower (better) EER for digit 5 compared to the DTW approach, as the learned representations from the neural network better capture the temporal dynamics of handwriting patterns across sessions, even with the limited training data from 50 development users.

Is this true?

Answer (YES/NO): NO